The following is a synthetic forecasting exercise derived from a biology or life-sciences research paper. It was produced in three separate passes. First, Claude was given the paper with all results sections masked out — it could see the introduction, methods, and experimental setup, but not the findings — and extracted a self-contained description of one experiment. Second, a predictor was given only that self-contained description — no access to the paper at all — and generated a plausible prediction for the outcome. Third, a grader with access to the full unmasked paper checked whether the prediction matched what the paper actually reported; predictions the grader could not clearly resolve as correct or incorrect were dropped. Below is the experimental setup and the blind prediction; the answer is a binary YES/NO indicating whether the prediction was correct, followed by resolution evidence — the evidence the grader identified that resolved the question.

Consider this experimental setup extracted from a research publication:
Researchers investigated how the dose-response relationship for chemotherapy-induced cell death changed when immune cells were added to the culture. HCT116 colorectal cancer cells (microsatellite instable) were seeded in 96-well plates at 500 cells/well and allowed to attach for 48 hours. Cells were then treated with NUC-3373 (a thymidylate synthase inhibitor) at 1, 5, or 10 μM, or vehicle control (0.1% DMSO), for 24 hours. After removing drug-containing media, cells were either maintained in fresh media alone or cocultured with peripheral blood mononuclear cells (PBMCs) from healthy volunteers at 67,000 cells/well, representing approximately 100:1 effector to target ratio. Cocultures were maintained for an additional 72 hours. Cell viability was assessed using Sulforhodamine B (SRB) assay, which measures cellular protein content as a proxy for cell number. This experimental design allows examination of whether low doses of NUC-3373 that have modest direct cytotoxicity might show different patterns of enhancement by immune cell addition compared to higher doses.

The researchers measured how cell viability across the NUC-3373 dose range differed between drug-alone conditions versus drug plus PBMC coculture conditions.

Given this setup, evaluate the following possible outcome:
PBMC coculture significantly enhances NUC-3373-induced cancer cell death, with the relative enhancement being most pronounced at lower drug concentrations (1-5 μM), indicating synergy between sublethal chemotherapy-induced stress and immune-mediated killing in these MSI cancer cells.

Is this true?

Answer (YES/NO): YES